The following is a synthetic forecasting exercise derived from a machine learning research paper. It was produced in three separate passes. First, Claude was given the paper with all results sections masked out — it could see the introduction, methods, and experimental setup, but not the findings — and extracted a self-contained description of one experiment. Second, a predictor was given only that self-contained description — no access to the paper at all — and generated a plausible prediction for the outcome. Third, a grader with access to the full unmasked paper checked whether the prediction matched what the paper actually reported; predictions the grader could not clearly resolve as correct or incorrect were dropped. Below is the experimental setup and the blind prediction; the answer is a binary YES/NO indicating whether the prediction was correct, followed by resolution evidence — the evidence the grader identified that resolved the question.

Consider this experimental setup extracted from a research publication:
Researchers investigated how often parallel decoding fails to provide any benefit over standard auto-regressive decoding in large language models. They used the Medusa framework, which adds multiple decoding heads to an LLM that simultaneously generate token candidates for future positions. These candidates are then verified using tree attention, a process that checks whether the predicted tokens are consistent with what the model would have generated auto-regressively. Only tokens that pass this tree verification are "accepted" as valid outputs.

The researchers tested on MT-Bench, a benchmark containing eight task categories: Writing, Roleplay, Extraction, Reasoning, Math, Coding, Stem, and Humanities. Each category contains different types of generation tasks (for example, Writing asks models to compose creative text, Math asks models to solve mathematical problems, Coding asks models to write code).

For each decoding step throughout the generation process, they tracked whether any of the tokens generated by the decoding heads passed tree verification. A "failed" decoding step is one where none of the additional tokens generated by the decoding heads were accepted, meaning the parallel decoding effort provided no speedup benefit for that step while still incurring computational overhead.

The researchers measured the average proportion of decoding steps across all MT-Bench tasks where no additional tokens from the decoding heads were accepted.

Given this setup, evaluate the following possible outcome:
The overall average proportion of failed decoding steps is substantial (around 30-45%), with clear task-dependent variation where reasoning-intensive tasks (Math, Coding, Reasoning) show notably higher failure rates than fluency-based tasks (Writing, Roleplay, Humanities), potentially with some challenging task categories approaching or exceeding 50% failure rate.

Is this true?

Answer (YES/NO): NO